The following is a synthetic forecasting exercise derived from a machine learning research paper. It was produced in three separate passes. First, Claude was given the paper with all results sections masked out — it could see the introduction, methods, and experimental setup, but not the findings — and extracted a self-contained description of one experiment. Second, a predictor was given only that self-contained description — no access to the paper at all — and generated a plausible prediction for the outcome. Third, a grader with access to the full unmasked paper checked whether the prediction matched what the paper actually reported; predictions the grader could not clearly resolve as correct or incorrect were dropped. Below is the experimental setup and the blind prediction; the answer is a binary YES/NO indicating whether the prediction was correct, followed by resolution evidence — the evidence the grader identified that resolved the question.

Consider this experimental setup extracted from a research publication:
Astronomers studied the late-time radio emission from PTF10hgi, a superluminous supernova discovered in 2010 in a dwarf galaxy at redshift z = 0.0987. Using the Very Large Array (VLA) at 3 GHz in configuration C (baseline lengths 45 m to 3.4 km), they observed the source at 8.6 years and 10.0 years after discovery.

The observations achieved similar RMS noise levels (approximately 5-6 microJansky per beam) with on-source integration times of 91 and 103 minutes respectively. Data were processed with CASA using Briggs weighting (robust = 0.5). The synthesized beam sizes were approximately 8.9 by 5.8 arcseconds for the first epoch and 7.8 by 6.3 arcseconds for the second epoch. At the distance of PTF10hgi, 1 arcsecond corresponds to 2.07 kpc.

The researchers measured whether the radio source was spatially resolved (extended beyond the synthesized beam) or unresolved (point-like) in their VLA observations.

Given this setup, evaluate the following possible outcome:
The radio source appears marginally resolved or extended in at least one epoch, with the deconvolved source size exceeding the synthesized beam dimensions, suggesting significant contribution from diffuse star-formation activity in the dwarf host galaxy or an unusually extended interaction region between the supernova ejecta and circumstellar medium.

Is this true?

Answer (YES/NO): NO